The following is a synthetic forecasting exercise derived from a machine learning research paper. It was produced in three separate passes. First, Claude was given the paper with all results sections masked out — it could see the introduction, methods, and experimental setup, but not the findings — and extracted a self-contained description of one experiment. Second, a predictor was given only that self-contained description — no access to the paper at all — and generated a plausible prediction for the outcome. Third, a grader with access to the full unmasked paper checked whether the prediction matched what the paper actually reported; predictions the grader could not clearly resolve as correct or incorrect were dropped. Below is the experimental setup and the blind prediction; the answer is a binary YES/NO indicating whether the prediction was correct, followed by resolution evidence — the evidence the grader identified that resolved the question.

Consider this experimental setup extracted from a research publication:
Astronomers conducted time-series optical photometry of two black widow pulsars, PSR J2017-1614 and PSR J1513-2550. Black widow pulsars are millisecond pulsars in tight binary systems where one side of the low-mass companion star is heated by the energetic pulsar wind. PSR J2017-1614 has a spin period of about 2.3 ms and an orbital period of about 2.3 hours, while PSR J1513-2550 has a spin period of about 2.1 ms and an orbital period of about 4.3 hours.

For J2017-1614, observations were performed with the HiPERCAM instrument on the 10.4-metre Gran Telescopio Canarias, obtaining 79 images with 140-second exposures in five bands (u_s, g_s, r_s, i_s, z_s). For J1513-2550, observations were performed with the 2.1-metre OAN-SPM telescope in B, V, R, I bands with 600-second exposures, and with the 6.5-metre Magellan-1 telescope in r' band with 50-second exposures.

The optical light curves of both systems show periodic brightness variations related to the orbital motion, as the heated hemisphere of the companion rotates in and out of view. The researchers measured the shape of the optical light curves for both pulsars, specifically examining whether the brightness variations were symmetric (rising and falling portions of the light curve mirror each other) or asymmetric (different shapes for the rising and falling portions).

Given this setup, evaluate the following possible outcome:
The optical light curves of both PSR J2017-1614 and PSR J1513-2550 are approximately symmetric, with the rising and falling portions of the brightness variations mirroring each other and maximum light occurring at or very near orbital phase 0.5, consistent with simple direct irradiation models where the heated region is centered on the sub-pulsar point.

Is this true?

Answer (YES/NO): NO